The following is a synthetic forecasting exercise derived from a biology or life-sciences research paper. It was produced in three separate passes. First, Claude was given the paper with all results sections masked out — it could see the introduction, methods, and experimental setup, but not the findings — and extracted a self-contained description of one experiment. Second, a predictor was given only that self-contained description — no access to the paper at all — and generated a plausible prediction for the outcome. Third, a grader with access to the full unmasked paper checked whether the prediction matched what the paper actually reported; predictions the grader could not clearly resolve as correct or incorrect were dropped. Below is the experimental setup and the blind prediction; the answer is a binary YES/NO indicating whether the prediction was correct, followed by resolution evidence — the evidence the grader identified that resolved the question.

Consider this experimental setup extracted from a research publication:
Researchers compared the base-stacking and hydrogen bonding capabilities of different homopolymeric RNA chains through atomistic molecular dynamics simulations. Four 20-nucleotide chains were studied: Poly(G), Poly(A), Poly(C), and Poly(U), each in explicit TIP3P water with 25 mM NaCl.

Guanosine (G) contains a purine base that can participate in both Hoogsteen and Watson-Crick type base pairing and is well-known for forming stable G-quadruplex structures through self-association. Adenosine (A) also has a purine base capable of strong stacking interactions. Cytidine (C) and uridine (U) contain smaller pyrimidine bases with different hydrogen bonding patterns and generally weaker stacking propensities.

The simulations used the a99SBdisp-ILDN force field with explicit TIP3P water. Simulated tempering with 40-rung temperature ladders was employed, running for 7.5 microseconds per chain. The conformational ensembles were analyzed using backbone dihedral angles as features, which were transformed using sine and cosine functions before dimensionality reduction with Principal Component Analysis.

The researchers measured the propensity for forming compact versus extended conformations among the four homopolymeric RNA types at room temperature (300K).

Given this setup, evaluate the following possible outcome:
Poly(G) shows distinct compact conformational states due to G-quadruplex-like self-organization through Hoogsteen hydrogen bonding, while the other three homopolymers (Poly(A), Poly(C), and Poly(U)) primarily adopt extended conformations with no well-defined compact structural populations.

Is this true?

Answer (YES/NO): NO